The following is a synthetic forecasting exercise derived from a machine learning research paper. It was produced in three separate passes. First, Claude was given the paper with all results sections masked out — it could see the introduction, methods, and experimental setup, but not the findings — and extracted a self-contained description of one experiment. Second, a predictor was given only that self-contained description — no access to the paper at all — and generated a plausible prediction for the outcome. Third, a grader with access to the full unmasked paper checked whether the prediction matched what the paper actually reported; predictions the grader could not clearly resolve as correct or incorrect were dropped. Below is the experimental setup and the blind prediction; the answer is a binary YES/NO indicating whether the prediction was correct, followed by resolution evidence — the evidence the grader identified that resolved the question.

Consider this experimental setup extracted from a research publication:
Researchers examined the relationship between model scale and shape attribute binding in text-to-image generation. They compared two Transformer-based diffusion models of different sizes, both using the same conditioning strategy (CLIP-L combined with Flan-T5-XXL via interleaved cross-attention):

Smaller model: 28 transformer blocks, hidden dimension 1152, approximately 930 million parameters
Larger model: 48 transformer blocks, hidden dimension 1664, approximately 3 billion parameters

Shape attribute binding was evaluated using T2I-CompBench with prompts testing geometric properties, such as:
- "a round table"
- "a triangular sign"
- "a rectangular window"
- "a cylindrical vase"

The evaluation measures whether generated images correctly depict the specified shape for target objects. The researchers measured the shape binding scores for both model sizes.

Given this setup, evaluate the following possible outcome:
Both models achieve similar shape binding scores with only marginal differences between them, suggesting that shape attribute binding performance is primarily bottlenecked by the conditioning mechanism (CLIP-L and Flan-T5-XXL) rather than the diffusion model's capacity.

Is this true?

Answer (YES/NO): NO